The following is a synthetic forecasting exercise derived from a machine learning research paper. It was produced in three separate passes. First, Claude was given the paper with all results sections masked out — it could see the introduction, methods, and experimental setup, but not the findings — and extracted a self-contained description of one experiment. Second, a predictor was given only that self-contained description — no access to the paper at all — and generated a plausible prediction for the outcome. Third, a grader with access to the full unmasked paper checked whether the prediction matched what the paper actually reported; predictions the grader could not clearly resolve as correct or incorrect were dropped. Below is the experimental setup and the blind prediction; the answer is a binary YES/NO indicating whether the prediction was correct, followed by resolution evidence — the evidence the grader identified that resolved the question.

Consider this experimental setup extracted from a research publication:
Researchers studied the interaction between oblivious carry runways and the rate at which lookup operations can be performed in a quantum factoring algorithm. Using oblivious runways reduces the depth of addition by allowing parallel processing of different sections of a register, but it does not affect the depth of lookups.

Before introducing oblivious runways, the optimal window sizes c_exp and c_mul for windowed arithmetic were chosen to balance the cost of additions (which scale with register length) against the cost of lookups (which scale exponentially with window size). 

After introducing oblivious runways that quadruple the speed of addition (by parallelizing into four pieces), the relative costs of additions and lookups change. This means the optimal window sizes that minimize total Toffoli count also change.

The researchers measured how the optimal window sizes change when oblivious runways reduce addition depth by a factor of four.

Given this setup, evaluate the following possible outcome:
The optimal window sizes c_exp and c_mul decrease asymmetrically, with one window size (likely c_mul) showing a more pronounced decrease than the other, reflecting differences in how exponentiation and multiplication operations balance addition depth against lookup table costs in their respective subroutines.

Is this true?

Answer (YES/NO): NO